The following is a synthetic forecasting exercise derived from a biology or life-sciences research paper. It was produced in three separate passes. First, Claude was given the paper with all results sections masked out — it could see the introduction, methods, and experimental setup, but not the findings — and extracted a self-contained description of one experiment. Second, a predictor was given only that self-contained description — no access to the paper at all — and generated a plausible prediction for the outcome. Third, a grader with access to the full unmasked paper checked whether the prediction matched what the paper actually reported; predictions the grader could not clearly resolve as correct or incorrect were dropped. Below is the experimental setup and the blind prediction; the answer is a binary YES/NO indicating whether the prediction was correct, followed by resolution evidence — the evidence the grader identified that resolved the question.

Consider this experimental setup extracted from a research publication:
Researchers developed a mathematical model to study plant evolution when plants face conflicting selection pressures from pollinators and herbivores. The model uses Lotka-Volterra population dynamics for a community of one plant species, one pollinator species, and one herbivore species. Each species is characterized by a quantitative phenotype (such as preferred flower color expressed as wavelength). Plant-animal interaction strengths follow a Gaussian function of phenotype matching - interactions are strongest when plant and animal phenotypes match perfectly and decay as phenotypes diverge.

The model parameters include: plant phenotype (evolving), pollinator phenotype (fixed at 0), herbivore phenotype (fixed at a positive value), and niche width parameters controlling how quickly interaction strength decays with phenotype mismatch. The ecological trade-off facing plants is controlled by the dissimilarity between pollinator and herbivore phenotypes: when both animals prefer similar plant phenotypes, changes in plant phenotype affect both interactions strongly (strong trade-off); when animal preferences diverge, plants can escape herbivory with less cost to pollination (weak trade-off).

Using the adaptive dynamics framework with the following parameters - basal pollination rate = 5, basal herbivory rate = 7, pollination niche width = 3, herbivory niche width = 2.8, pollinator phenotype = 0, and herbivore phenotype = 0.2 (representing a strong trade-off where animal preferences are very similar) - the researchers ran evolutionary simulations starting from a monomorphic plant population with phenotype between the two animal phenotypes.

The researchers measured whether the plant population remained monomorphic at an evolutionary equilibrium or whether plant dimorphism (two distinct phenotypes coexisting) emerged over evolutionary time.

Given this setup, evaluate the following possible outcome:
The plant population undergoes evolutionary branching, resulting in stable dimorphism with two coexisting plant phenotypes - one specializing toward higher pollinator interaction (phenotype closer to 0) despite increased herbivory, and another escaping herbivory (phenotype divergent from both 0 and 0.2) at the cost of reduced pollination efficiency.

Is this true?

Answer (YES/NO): NO